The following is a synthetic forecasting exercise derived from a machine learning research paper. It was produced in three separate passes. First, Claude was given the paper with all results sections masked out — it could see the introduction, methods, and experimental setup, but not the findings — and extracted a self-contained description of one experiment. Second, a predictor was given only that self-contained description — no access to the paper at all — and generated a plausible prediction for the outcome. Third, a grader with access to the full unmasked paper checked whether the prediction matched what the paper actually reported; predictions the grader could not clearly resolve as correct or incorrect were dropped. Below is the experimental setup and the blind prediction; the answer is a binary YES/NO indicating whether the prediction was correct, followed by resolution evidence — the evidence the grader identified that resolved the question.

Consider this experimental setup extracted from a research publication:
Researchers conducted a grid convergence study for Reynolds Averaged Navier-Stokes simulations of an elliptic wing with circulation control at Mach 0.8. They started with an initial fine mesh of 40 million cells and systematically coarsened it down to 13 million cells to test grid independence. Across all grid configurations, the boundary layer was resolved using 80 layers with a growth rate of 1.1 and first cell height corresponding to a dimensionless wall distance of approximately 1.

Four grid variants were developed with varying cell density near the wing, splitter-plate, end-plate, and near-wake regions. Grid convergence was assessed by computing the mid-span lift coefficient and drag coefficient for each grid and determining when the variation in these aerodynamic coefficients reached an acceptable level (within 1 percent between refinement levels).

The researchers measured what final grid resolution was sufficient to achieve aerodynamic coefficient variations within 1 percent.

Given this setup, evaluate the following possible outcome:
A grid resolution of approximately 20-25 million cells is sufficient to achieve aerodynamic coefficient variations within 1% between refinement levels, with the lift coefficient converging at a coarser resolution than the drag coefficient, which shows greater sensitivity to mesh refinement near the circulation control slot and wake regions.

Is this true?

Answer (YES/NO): NO